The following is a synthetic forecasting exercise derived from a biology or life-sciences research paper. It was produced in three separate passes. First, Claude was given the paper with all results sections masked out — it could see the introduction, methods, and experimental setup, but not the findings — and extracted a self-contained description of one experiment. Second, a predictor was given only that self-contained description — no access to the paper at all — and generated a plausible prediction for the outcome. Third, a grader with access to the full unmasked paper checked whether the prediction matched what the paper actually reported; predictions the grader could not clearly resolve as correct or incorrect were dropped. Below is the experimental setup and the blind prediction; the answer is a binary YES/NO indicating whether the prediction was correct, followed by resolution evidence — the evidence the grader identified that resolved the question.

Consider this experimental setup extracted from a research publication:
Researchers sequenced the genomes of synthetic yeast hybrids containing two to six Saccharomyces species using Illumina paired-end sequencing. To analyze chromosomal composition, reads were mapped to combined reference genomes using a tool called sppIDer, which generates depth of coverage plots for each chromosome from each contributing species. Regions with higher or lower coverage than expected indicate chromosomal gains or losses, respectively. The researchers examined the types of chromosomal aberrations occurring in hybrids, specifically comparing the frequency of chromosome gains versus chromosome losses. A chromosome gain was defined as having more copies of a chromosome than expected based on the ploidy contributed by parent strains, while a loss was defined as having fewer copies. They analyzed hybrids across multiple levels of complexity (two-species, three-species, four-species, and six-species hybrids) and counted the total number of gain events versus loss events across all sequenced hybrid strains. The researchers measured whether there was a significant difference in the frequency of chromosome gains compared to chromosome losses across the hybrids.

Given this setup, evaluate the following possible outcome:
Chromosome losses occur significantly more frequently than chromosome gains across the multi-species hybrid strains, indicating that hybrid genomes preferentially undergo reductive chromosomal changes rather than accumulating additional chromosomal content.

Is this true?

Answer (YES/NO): YES